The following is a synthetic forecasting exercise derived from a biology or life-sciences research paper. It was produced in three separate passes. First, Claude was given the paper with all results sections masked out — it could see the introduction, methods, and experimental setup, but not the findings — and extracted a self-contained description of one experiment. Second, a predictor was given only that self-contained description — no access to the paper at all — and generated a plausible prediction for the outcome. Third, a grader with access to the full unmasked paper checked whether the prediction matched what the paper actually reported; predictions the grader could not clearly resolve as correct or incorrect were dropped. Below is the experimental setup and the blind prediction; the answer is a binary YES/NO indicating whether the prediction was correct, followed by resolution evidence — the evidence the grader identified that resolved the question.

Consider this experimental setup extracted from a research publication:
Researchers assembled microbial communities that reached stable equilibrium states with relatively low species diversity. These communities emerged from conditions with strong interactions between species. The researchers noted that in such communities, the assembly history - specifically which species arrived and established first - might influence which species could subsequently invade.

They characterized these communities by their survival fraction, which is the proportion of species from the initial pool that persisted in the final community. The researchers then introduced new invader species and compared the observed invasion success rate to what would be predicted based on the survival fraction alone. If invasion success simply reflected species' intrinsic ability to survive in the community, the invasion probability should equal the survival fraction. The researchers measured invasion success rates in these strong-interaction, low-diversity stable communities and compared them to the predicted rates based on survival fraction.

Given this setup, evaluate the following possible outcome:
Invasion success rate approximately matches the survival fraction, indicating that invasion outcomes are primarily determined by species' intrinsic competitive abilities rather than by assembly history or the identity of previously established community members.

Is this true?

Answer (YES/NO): NO